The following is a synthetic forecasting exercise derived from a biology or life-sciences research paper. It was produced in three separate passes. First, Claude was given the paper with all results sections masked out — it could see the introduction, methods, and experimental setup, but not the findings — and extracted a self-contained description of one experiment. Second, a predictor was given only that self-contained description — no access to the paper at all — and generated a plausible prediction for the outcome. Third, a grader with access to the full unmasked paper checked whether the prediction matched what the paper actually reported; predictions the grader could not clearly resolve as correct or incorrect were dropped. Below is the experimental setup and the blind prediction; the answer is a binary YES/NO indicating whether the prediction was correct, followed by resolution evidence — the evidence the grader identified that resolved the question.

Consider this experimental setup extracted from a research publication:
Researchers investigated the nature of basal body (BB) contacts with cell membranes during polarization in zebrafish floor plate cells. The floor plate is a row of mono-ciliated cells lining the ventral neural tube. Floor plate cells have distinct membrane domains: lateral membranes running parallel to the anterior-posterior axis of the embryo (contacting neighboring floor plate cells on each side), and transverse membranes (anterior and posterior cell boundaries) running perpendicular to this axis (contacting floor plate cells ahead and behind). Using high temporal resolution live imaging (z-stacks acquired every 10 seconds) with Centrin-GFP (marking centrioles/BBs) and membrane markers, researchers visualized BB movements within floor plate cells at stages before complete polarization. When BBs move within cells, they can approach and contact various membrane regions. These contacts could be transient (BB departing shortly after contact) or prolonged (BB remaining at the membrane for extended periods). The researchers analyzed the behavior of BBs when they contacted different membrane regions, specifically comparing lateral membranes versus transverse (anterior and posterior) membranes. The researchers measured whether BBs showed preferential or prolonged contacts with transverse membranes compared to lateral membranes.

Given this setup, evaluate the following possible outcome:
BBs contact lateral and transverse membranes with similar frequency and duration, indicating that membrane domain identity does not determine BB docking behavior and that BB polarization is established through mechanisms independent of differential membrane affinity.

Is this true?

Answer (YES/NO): NO